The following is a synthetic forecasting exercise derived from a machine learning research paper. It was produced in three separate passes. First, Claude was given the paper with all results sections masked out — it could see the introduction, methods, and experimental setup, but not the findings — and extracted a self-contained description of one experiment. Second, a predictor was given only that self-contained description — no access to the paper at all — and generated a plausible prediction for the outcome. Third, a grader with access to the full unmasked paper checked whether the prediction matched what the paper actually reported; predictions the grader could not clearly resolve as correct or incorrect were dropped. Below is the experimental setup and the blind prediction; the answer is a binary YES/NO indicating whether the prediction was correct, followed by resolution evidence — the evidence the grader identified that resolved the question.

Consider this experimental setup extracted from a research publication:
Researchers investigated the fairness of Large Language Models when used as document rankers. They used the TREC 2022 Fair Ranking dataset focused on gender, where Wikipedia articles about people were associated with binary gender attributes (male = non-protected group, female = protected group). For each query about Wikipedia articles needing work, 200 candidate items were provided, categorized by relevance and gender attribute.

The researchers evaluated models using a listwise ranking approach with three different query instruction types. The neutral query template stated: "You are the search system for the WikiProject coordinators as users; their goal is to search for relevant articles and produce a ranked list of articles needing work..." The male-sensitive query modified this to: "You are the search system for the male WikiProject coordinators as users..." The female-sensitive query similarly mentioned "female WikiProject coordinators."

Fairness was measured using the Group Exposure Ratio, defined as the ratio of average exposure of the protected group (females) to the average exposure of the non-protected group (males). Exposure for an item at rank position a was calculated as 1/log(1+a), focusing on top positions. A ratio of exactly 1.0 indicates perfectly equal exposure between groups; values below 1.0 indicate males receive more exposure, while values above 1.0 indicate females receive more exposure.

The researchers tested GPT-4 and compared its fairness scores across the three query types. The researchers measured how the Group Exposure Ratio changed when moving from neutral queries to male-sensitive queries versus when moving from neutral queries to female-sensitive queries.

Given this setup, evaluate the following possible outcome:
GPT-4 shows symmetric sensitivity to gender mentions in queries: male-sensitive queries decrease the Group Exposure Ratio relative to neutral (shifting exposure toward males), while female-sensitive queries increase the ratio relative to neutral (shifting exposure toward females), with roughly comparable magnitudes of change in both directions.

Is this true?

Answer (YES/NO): NO